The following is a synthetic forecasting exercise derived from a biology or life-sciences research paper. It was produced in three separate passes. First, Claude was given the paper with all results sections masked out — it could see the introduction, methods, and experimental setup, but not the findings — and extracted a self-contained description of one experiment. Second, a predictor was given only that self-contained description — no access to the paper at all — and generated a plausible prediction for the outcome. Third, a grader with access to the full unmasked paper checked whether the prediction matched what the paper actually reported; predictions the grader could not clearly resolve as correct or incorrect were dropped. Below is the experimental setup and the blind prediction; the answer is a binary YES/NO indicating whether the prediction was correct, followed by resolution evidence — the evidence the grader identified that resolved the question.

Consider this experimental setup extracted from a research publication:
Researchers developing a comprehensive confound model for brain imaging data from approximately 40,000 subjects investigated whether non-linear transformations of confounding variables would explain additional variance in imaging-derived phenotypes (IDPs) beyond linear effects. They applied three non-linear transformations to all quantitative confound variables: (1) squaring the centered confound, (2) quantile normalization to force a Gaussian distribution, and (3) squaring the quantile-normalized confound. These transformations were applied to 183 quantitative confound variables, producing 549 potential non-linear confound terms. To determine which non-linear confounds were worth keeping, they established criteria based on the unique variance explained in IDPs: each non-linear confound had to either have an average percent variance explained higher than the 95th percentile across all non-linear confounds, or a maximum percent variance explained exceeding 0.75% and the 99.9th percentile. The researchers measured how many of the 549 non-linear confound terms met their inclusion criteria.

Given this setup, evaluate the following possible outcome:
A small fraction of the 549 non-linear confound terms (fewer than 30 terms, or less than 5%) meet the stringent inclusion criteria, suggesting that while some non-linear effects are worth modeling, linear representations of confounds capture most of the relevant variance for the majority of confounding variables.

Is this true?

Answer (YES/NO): NO